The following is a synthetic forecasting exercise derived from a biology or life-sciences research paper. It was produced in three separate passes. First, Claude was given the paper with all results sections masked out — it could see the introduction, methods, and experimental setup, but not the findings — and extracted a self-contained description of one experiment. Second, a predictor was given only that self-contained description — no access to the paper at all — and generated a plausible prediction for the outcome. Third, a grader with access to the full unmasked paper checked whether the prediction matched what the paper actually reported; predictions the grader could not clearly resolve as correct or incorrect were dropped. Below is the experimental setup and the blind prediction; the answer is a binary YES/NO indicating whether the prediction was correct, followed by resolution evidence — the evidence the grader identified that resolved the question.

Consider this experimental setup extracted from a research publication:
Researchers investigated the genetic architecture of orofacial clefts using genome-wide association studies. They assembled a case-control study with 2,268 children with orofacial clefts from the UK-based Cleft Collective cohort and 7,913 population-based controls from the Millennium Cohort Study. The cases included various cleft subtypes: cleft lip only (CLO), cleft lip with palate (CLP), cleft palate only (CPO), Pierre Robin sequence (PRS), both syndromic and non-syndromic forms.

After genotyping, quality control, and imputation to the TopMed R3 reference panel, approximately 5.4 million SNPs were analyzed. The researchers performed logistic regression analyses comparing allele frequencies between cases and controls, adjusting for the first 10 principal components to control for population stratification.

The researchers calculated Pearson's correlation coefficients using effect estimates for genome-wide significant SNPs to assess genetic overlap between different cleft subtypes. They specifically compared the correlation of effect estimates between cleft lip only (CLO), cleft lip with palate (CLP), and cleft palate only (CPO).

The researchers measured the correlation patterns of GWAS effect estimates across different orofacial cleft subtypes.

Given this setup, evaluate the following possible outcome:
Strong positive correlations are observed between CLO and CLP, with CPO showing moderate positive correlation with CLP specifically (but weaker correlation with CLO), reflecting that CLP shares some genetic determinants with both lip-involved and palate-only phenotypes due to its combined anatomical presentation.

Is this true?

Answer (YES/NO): NO